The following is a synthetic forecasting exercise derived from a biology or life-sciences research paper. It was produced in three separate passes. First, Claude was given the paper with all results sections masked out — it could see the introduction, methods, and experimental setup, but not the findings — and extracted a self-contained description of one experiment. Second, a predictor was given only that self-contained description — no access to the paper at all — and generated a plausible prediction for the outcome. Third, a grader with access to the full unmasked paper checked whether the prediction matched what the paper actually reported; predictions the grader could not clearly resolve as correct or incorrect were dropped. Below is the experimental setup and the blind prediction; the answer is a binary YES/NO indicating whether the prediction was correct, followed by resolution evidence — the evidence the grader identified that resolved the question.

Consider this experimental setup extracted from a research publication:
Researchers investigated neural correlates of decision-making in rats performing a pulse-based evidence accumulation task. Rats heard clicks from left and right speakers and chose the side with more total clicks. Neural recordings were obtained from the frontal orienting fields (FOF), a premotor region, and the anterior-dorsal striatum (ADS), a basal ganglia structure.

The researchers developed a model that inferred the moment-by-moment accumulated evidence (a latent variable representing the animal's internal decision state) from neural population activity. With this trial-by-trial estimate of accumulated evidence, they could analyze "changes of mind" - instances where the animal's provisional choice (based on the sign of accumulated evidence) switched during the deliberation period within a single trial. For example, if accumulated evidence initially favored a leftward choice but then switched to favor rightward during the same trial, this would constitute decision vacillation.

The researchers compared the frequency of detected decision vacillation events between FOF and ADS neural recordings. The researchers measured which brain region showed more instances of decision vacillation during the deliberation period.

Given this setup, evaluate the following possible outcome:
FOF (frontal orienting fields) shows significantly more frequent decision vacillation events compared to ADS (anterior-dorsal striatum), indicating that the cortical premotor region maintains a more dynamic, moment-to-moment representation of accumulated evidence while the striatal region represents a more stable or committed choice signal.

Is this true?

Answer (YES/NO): NO